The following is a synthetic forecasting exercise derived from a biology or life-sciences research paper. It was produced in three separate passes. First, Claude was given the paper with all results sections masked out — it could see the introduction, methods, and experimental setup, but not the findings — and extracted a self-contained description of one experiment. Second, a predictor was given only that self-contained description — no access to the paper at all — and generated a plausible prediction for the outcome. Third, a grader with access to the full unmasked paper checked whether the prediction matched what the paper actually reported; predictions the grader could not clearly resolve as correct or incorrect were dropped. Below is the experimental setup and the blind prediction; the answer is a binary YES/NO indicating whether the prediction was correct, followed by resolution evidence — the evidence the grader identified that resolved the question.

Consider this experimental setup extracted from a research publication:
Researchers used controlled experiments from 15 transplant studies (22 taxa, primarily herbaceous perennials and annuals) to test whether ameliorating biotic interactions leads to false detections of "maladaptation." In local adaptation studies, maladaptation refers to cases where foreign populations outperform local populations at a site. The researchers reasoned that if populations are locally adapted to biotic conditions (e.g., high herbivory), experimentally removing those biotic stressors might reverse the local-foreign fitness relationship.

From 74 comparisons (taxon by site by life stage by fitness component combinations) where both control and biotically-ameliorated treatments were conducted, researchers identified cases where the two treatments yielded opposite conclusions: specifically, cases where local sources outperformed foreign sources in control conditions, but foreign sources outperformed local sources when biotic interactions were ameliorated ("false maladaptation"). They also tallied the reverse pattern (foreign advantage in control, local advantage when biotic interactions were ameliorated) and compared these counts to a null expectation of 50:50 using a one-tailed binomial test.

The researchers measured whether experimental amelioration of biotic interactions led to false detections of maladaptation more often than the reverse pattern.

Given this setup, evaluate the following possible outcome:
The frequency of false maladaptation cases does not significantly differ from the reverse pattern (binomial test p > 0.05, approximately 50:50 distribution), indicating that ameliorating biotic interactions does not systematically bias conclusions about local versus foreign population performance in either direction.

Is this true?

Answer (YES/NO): NO